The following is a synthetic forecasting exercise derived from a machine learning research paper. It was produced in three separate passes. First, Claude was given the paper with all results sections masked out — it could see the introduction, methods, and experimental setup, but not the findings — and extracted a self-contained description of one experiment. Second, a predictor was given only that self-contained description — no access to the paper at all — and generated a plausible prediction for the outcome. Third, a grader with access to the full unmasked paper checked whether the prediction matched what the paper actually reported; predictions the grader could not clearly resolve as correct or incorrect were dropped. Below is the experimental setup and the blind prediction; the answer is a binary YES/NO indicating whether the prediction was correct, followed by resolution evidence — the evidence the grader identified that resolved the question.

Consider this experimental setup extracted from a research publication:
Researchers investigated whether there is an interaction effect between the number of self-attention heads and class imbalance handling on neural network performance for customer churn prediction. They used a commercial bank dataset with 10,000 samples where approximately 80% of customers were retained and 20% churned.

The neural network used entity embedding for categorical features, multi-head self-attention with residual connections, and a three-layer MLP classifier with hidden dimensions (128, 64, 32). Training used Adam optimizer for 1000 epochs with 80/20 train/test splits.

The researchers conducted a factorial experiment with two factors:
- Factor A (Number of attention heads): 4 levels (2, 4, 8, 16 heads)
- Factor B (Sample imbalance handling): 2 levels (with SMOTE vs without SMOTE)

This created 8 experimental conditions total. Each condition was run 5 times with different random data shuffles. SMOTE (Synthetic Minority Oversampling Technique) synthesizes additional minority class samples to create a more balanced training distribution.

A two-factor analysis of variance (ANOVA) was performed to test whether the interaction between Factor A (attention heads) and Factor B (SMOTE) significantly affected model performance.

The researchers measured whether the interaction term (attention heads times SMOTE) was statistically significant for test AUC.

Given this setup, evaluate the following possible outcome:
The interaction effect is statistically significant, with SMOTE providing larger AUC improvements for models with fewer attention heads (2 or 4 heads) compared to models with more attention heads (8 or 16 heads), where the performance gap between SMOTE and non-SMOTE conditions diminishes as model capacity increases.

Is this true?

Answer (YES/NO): NO